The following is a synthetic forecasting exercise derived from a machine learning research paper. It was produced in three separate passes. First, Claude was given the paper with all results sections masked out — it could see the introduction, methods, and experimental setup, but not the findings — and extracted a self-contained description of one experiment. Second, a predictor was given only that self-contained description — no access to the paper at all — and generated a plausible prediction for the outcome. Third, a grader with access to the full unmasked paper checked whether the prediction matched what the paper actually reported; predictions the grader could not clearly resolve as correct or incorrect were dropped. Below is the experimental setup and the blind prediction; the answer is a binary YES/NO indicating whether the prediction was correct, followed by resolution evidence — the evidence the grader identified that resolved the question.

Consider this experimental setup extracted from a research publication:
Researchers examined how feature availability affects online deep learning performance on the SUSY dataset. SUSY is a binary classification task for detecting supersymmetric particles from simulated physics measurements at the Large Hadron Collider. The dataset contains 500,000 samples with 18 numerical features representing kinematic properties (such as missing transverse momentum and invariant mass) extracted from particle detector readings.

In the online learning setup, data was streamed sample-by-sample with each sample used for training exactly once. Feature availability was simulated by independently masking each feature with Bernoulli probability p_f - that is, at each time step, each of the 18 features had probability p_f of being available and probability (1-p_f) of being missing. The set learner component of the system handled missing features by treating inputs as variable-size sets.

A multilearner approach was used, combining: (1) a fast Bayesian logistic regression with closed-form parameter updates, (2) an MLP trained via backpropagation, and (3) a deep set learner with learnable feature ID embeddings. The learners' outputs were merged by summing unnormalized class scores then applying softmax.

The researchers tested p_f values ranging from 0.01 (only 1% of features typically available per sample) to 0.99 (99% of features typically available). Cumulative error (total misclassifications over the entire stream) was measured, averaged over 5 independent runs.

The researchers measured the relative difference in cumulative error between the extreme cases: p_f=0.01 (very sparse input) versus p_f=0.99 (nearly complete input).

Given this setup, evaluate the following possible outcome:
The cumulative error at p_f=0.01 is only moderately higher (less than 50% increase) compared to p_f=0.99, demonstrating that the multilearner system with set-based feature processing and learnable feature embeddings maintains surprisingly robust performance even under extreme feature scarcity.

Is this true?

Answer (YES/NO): YES